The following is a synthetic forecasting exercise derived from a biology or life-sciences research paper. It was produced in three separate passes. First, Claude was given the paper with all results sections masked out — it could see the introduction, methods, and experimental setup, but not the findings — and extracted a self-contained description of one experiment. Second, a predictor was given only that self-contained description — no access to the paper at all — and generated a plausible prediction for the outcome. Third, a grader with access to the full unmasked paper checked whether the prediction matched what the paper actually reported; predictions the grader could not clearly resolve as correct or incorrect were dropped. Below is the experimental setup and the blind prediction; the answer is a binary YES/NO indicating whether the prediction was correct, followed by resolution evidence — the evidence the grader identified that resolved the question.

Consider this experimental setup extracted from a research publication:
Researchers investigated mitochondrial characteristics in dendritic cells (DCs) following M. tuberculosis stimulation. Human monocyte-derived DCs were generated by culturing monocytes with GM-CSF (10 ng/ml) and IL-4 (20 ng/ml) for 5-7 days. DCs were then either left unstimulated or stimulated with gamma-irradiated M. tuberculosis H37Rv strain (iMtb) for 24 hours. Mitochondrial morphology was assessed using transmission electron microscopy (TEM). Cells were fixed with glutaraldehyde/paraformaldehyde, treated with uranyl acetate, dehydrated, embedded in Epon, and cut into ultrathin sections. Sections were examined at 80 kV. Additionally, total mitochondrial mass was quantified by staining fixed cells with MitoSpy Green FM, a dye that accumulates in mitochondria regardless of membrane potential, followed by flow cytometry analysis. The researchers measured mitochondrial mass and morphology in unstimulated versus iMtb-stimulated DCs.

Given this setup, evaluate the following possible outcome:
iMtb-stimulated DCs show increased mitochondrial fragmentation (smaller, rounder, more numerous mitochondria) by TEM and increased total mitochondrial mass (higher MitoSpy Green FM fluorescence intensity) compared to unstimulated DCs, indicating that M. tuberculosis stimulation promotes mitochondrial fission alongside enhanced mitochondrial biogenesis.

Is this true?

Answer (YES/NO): NO